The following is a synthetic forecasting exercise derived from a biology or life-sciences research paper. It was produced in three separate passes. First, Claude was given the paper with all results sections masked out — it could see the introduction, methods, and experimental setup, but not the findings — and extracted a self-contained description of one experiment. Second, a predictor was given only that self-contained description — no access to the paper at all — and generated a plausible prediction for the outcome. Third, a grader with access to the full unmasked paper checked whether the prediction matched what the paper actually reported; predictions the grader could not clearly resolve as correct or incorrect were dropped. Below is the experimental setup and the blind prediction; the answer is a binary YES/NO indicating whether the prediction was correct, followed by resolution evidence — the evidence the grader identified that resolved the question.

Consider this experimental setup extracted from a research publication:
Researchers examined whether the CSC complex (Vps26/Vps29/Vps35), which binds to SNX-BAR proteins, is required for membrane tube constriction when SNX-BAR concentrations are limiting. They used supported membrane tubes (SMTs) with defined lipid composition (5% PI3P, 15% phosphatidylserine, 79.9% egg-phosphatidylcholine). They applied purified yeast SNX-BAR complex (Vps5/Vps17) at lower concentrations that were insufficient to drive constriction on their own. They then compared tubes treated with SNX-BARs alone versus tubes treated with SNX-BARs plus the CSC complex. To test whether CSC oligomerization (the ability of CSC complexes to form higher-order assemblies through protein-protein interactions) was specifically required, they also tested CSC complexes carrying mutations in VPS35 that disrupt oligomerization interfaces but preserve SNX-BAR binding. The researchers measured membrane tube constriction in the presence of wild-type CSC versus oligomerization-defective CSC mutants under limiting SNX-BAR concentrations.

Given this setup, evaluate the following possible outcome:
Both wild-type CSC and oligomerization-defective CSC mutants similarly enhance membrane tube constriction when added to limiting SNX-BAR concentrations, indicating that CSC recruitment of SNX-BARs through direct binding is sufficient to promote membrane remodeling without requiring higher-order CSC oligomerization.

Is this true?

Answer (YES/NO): NO